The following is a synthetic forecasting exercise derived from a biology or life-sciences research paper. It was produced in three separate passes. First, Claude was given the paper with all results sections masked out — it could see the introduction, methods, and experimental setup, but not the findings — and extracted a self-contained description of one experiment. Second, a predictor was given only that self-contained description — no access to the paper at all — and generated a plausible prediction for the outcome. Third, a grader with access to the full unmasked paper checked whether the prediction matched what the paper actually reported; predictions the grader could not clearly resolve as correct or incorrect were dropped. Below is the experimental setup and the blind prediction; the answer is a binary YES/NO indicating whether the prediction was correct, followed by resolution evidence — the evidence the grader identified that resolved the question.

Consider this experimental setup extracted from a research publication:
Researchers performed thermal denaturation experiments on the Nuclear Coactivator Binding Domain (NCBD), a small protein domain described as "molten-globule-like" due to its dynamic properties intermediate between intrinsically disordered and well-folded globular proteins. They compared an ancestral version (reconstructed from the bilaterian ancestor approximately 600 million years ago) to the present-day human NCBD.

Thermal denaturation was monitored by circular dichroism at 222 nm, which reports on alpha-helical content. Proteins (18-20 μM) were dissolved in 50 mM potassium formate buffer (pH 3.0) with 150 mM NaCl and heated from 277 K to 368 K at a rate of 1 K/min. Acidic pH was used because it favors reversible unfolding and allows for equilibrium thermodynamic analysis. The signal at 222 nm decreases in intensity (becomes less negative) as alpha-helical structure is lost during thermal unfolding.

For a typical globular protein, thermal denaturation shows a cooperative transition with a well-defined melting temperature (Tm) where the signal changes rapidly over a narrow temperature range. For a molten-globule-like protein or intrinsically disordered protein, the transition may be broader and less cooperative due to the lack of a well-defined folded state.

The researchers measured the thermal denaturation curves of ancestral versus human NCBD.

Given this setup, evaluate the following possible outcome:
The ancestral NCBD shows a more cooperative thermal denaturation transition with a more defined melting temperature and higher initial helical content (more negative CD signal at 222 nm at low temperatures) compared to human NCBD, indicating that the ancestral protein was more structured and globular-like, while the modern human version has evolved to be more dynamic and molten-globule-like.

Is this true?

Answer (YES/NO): NO